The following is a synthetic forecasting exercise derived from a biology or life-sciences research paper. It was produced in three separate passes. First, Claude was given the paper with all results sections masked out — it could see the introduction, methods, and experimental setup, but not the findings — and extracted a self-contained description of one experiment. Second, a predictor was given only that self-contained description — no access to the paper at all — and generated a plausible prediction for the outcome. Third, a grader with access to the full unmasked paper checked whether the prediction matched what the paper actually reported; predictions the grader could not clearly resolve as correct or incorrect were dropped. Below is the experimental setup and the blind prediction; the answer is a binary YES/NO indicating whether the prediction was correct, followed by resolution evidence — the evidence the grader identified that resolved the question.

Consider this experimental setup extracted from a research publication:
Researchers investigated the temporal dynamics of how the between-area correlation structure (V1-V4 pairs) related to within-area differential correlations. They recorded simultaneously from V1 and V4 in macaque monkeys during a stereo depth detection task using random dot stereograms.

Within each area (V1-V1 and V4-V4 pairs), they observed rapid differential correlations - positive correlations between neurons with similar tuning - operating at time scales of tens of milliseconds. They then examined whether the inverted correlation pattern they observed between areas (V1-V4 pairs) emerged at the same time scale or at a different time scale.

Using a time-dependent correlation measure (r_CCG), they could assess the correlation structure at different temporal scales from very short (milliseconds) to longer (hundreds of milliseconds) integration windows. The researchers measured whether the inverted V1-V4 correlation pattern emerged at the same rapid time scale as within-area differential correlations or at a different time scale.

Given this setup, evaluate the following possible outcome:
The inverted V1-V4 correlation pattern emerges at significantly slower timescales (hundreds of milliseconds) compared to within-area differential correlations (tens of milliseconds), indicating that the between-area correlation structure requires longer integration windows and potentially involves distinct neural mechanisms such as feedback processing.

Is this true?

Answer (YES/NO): NO